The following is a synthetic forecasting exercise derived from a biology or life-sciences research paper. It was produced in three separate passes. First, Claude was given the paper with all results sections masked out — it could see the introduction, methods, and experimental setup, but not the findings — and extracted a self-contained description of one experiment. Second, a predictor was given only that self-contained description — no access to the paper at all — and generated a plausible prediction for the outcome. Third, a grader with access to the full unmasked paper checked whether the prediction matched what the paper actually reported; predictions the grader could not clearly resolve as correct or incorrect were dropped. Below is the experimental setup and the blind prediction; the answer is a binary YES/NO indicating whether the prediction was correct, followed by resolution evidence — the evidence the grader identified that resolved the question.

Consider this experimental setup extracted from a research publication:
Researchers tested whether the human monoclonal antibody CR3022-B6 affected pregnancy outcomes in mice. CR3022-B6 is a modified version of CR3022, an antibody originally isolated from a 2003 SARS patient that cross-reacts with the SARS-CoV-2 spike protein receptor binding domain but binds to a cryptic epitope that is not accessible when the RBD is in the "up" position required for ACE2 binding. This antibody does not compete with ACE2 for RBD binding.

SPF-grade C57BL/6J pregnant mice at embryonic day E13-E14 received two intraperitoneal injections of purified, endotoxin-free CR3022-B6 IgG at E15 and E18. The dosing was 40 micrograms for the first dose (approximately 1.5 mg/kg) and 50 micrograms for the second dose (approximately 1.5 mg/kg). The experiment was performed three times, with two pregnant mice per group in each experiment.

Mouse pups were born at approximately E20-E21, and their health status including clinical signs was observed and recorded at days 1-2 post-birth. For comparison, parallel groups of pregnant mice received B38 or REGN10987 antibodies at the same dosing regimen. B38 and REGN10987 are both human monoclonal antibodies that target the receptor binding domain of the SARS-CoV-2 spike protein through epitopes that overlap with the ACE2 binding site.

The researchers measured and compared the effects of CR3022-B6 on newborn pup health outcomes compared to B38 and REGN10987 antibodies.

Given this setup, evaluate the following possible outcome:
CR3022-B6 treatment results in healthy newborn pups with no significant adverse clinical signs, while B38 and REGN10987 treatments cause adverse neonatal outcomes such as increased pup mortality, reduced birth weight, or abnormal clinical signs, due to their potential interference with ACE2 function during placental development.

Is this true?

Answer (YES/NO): NO